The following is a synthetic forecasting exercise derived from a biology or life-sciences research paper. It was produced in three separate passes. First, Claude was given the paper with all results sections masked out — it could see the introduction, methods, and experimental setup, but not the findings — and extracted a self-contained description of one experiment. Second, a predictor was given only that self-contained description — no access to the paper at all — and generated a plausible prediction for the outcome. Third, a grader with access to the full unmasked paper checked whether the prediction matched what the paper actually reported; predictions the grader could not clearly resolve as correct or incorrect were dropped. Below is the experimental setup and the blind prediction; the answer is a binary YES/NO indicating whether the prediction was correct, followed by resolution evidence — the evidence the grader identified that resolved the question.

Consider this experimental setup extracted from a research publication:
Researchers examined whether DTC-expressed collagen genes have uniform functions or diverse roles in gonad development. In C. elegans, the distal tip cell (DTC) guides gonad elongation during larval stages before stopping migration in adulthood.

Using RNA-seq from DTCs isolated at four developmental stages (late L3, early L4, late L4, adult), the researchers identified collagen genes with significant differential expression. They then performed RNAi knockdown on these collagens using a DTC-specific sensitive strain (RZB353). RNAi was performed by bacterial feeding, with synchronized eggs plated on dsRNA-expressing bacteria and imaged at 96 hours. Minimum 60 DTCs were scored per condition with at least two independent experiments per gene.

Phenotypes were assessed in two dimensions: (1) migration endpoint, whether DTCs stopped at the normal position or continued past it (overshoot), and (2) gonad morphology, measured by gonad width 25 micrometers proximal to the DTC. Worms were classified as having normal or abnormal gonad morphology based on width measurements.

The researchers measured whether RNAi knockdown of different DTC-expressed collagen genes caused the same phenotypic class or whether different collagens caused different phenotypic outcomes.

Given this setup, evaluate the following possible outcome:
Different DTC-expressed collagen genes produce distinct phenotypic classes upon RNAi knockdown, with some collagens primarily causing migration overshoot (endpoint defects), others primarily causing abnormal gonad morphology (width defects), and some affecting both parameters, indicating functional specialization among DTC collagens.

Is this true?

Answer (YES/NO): YES